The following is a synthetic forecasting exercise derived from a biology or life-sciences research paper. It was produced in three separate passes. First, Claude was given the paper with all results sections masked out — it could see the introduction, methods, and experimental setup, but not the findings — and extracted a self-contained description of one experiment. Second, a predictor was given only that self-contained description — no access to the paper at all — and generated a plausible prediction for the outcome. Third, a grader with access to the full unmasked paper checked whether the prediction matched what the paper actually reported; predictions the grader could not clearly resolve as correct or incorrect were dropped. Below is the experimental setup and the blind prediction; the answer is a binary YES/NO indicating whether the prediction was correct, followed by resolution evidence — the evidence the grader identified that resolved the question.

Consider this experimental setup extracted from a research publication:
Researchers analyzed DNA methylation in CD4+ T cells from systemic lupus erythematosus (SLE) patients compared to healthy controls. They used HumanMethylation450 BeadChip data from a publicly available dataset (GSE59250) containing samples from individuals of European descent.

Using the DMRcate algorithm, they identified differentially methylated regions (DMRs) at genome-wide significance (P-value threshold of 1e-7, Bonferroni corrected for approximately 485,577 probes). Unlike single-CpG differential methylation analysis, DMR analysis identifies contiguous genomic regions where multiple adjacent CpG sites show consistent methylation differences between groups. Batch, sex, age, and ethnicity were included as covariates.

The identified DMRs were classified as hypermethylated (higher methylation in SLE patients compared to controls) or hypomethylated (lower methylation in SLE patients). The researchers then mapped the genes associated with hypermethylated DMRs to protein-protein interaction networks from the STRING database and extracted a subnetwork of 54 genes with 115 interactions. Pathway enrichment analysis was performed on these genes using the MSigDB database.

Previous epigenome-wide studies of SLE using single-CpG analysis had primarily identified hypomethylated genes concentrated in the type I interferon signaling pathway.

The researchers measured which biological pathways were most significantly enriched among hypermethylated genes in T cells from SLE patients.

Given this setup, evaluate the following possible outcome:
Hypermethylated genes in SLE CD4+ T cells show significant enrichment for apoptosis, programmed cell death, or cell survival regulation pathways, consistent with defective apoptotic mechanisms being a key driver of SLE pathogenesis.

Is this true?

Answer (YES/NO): NO